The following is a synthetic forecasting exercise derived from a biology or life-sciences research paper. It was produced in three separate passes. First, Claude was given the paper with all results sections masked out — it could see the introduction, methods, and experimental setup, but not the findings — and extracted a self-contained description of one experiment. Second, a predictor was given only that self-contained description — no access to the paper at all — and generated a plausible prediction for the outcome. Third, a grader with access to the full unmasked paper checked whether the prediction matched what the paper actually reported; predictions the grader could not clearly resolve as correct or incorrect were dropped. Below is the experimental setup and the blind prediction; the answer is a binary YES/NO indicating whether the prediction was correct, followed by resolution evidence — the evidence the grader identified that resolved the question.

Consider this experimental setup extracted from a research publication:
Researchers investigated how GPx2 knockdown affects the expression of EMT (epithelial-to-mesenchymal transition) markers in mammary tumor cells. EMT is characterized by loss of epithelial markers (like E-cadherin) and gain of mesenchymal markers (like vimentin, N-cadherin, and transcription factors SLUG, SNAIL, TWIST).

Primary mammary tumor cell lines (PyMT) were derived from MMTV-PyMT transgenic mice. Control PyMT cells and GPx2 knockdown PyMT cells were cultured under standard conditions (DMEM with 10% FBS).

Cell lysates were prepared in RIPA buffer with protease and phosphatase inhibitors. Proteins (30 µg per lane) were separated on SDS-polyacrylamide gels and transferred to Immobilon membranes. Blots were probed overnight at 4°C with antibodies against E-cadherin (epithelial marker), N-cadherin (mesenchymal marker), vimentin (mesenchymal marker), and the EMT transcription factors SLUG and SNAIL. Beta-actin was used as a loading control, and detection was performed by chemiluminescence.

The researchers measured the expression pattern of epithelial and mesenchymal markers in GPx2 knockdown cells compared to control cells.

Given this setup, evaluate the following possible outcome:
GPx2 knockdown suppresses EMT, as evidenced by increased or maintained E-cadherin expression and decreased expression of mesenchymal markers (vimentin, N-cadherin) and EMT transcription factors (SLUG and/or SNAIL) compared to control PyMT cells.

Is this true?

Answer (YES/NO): NO